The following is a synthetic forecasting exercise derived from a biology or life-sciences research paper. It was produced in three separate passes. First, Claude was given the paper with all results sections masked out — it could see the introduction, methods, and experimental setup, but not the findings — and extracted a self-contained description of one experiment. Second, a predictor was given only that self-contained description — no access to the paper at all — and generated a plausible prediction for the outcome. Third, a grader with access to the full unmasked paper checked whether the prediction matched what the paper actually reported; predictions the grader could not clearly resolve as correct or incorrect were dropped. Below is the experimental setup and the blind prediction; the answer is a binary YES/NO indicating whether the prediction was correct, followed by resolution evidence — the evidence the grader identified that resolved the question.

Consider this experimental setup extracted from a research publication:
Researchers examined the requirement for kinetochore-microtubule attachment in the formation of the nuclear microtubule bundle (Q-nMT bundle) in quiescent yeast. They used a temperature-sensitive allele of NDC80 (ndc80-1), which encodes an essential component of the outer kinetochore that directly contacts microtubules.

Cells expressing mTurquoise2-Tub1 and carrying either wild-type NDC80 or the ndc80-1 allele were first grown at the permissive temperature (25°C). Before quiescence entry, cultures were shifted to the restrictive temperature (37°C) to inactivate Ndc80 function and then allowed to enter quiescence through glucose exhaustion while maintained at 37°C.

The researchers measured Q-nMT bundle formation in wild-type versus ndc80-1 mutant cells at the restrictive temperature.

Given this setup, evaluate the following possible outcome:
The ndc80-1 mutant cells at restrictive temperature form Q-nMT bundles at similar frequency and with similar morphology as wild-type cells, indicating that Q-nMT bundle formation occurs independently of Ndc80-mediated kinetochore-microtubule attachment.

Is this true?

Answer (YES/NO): NO